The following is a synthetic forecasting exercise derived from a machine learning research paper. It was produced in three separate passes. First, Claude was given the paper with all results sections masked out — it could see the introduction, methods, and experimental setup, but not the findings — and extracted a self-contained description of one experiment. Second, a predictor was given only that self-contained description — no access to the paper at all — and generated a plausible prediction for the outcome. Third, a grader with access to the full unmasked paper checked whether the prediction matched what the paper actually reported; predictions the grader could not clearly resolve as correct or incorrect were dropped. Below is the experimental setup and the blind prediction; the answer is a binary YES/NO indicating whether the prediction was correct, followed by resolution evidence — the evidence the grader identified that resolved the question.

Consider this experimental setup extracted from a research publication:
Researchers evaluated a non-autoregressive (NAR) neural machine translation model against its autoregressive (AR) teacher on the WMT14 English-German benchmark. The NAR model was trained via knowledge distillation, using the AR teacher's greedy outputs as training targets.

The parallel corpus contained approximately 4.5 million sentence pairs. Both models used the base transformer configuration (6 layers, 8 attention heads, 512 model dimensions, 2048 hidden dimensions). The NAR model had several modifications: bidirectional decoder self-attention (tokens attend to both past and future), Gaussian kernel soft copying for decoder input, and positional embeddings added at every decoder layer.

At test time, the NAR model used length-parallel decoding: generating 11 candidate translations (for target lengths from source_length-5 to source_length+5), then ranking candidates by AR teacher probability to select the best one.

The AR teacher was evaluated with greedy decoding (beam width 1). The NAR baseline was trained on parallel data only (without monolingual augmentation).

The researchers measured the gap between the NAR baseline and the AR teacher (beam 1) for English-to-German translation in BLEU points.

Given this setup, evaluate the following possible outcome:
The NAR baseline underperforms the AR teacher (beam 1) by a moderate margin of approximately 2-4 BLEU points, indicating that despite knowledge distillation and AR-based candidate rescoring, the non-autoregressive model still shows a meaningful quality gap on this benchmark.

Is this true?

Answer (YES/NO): NO